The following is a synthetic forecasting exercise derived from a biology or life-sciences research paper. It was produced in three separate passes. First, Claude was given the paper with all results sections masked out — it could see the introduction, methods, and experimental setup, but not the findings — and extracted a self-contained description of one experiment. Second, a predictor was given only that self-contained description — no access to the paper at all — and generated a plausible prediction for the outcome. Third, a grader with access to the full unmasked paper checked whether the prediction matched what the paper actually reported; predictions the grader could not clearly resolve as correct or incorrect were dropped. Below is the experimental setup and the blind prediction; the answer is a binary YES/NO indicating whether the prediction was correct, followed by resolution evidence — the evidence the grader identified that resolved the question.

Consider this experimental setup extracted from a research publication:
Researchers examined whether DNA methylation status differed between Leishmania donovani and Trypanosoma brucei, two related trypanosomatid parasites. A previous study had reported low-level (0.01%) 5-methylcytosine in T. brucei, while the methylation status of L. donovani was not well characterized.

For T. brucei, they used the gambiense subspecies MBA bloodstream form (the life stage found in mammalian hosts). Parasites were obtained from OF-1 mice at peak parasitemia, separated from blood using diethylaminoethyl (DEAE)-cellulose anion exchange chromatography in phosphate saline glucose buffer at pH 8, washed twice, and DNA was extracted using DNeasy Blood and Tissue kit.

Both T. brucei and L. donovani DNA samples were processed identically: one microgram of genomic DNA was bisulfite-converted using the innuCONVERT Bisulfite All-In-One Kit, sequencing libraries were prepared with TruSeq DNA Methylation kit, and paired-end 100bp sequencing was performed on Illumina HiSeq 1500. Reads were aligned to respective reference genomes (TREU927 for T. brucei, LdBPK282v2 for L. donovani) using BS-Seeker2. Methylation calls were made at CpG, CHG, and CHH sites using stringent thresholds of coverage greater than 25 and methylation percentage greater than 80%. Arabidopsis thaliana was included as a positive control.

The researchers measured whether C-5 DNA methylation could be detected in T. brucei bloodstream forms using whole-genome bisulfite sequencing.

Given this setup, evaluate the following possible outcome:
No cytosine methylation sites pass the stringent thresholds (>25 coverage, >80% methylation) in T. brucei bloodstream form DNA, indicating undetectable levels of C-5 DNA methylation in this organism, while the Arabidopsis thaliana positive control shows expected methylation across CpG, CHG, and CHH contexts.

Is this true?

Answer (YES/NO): YES